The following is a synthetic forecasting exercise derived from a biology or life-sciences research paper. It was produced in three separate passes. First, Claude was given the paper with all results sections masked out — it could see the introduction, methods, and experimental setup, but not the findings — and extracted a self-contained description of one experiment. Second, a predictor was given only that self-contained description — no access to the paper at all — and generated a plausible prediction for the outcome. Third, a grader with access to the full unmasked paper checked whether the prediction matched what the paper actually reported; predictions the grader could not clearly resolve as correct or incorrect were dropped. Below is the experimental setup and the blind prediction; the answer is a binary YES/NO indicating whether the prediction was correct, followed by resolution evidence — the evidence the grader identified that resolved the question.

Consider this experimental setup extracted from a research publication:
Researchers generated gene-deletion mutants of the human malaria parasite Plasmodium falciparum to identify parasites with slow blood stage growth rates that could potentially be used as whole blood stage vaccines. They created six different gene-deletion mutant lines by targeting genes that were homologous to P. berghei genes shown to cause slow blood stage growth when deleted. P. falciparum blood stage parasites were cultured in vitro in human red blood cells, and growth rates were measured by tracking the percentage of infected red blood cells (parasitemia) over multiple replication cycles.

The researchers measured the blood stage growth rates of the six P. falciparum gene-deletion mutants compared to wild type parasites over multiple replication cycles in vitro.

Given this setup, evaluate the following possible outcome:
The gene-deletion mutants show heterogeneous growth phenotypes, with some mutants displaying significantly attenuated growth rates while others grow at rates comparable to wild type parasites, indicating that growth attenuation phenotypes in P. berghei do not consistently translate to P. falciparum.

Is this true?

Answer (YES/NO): YES